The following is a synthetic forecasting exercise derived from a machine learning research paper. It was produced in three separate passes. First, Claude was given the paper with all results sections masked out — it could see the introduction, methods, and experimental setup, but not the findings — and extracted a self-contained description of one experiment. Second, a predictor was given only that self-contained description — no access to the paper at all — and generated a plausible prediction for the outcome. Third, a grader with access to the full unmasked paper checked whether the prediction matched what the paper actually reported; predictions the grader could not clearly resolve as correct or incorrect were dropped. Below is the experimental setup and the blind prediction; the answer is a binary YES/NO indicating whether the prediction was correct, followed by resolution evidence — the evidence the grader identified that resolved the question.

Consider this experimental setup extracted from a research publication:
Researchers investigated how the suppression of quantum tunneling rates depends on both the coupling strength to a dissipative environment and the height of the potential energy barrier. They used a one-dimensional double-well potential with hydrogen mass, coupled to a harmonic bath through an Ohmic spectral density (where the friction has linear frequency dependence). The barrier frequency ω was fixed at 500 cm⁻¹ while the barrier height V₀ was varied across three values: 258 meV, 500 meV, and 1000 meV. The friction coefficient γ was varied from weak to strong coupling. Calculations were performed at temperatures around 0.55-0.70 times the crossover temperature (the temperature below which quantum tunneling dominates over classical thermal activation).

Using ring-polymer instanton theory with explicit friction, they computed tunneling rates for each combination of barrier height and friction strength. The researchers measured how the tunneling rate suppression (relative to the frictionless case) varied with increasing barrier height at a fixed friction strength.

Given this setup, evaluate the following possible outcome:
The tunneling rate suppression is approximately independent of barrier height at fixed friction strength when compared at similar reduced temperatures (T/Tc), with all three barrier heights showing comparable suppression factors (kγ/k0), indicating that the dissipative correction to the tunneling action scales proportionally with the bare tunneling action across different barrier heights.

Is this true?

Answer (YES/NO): NO